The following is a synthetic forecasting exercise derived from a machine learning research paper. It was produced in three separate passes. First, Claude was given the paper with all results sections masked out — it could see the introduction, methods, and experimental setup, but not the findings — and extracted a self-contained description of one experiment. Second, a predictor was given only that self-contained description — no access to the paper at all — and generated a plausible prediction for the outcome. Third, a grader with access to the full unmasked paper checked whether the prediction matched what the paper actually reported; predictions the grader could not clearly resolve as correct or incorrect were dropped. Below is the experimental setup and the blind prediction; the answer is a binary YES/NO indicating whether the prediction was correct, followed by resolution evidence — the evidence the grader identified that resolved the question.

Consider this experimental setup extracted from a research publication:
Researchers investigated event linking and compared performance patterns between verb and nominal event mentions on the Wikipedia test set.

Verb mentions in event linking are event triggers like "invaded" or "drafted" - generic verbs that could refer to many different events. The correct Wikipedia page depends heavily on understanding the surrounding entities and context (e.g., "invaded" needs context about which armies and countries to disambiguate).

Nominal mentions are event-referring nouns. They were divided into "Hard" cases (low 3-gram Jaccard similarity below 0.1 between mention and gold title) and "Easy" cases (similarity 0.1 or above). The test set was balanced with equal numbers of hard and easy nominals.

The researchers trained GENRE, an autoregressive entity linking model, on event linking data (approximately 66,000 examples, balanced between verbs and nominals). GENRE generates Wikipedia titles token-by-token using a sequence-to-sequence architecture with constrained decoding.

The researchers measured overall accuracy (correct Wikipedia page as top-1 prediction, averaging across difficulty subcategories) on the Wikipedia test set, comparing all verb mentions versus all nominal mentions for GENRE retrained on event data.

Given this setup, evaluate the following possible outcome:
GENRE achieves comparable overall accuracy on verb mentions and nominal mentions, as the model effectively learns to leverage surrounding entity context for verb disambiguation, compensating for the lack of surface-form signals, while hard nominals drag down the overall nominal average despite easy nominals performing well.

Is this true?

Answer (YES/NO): NO